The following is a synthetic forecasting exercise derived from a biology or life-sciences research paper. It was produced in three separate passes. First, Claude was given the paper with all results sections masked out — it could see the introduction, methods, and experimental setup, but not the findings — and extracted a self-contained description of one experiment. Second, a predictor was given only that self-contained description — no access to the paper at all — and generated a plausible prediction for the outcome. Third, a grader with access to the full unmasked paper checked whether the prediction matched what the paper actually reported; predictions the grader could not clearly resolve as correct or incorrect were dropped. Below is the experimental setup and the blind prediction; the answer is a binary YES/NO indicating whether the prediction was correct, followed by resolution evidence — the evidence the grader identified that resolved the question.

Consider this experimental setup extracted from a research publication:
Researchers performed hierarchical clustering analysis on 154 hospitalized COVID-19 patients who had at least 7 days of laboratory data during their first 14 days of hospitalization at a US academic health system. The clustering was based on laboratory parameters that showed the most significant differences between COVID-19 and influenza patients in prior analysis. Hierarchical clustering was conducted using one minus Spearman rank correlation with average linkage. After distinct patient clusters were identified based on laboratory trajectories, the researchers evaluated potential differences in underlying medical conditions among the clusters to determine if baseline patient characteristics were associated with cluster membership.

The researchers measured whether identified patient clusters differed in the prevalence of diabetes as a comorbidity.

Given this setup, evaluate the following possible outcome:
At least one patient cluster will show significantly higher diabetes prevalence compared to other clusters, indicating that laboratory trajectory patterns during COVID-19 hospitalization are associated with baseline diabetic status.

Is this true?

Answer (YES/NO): NO